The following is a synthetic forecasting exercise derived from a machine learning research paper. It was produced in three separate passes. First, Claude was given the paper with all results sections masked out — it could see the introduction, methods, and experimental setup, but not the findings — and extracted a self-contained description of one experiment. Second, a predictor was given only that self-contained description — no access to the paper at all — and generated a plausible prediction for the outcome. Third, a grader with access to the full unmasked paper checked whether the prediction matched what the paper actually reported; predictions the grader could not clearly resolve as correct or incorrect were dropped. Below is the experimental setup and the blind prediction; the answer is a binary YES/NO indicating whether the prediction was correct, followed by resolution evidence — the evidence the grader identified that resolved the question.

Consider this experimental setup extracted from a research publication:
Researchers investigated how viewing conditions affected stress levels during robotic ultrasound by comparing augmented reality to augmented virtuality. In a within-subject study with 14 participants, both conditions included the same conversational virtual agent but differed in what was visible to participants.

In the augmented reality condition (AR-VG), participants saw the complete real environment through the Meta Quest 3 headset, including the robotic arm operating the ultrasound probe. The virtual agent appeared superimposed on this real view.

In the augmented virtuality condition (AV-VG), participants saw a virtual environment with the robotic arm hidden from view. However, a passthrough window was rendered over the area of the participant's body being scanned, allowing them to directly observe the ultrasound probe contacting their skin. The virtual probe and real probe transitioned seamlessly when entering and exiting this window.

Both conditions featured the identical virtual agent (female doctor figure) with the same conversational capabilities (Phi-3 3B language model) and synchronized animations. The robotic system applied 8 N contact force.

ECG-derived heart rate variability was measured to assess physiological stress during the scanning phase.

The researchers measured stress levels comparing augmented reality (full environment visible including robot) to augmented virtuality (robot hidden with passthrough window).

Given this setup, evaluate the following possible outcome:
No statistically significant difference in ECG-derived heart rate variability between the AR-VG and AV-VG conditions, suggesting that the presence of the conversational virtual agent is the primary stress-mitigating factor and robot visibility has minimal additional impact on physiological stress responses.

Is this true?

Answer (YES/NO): YES